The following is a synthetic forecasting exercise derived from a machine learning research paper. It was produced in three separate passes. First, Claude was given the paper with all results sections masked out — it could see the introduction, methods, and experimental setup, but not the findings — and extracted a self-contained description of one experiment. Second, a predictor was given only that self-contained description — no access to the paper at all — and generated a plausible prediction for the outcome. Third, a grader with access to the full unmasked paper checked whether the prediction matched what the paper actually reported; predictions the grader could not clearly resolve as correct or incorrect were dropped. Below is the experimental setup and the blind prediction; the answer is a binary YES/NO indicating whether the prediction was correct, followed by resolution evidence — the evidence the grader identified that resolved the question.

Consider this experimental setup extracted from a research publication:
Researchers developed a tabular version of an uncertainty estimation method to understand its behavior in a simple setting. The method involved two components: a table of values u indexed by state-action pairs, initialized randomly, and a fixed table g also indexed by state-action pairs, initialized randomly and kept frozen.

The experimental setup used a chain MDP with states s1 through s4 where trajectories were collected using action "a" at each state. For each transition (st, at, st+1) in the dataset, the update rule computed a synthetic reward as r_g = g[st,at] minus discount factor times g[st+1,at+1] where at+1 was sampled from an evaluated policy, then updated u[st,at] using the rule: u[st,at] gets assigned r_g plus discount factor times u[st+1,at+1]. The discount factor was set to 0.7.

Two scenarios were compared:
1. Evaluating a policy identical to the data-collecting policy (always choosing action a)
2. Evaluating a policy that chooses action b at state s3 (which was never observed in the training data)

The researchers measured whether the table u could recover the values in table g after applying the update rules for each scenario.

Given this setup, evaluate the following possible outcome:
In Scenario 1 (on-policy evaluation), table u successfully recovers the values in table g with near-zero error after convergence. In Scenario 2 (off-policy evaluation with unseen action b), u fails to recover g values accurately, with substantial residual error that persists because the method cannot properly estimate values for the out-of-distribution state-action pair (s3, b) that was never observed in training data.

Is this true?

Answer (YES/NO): YES